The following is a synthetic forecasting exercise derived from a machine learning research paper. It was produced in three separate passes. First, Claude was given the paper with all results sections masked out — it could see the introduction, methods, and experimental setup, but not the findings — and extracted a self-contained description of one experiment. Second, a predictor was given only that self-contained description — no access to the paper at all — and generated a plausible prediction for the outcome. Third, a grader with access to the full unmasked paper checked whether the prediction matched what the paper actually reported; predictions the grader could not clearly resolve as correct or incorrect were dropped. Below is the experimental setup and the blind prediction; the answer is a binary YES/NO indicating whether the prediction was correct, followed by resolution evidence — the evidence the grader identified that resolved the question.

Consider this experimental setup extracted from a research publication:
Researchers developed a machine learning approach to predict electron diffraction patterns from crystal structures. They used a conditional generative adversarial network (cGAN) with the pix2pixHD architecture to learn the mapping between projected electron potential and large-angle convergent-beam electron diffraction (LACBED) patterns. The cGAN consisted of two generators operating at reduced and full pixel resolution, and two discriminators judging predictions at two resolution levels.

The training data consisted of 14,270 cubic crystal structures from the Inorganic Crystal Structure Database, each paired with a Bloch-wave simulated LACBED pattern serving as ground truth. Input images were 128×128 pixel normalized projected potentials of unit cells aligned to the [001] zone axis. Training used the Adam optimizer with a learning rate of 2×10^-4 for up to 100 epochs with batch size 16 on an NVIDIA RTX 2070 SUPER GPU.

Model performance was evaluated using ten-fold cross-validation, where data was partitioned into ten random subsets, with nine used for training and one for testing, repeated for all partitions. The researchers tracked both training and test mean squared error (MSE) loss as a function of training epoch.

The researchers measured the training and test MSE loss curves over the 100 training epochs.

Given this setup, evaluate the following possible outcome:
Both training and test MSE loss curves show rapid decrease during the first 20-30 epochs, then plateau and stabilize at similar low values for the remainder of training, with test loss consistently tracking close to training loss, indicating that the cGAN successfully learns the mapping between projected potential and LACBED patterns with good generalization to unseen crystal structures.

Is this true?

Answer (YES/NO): NO